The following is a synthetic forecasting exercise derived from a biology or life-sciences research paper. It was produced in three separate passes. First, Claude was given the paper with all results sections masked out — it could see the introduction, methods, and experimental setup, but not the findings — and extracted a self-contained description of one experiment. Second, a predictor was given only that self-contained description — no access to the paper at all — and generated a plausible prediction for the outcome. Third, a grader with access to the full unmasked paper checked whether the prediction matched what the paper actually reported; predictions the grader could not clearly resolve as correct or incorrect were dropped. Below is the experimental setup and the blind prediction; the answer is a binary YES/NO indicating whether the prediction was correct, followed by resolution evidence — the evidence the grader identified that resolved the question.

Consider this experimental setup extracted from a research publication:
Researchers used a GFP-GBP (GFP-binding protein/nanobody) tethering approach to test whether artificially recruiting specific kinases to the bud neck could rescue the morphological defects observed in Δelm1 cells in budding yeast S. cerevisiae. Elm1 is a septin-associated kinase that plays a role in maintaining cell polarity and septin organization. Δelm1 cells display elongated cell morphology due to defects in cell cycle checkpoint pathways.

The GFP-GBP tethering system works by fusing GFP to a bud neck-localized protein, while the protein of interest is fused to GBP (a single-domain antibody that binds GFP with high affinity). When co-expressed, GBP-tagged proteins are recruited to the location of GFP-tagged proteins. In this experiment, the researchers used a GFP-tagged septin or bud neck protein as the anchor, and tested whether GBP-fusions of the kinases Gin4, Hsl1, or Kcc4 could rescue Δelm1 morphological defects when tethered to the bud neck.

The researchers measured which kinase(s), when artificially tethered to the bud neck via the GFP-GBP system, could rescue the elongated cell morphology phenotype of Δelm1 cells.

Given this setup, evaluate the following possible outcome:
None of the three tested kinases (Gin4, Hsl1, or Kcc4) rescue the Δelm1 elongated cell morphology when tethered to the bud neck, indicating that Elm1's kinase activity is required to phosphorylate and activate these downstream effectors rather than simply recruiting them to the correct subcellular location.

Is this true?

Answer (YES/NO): NO